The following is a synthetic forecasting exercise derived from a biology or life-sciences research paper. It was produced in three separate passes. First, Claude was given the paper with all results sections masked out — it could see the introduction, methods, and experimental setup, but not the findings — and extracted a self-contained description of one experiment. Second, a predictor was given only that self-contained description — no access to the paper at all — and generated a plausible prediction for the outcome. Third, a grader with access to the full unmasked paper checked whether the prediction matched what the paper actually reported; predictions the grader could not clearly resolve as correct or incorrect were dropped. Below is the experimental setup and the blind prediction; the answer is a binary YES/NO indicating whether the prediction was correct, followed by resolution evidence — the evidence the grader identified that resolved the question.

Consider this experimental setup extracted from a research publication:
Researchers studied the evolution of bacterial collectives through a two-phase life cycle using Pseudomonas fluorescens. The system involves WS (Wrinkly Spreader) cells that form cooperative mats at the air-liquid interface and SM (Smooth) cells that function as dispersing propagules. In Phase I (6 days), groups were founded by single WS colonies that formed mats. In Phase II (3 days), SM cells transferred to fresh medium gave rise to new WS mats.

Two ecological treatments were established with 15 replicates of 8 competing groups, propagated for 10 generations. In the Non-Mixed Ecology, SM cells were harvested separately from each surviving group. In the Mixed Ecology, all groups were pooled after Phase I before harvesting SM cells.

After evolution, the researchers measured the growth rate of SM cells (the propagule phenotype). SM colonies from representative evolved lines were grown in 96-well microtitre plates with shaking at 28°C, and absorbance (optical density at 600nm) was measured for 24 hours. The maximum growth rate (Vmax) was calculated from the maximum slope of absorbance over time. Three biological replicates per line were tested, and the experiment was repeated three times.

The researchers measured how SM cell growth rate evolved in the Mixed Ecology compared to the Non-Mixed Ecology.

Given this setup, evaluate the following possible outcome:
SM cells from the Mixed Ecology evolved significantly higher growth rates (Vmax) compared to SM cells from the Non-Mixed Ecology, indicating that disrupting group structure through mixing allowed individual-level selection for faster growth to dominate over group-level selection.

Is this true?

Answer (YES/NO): NO